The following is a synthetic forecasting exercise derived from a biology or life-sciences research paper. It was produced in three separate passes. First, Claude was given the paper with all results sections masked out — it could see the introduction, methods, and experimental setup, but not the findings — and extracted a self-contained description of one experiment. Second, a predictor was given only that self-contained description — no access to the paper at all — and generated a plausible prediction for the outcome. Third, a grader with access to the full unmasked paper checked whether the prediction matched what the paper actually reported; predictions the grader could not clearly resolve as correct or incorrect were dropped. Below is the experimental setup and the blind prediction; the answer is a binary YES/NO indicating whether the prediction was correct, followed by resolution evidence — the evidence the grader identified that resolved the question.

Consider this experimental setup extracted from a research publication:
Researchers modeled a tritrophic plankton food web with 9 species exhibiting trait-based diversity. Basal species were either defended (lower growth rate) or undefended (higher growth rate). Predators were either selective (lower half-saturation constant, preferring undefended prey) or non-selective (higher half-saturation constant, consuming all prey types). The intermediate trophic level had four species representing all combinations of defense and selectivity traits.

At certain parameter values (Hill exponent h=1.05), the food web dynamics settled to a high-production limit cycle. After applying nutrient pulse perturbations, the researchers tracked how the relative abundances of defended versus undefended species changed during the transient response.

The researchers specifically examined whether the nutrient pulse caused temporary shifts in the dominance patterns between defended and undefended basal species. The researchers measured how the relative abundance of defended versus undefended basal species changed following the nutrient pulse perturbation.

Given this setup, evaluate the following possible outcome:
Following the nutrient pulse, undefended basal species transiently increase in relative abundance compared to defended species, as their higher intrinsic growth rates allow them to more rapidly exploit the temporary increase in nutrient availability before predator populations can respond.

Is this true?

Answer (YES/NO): YES